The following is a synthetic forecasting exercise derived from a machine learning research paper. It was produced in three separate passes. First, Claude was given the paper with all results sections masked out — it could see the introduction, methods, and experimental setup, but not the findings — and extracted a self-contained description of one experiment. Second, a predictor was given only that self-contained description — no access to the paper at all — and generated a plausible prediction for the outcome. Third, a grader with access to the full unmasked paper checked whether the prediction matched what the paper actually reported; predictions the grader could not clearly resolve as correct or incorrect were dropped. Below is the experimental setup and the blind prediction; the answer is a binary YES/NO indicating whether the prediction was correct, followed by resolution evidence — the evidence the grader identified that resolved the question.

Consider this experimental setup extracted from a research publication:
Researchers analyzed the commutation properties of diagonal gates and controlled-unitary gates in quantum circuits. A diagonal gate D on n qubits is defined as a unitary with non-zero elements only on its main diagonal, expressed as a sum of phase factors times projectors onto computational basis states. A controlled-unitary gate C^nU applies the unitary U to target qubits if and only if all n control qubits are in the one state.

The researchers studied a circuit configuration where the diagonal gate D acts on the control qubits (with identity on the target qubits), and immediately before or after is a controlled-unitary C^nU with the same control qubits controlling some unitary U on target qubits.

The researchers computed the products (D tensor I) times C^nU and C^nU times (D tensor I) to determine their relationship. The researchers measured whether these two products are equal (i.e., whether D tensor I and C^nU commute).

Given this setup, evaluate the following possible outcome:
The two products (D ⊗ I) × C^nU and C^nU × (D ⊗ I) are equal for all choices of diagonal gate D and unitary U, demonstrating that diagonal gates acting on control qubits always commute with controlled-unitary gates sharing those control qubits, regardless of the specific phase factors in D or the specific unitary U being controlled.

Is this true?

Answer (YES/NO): YES